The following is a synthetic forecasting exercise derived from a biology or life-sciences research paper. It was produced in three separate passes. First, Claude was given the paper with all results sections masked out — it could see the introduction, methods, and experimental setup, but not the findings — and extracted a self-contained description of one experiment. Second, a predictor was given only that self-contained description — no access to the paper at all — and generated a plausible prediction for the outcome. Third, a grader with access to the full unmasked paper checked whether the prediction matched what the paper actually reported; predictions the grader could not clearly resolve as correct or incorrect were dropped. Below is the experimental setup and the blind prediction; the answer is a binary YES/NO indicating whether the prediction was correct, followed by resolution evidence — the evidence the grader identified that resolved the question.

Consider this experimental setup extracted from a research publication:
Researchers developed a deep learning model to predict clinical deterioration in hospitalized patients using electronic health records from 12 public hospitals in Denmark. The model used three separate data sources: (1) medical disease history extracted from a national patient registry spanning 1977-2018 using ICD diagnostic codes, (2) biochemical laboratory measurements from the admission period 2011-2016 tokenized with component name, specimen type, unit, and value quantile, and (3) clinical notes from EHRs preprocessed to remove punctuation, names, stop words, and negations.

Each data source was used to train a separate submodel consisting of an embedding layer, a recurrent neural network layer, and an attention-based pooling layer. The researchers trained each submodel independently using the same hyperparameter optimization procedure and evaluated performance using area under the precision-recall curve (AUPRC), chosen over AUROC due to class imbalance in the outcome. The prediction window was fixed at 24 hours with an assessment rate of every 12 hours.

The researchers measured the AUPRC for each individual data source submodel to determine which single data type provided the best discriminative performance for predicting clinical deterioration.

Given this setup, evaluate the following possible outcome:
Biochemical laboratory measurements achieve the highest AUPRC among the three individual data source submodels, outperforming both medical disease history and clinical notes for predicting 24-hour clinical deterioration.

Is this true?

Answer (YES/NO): NO